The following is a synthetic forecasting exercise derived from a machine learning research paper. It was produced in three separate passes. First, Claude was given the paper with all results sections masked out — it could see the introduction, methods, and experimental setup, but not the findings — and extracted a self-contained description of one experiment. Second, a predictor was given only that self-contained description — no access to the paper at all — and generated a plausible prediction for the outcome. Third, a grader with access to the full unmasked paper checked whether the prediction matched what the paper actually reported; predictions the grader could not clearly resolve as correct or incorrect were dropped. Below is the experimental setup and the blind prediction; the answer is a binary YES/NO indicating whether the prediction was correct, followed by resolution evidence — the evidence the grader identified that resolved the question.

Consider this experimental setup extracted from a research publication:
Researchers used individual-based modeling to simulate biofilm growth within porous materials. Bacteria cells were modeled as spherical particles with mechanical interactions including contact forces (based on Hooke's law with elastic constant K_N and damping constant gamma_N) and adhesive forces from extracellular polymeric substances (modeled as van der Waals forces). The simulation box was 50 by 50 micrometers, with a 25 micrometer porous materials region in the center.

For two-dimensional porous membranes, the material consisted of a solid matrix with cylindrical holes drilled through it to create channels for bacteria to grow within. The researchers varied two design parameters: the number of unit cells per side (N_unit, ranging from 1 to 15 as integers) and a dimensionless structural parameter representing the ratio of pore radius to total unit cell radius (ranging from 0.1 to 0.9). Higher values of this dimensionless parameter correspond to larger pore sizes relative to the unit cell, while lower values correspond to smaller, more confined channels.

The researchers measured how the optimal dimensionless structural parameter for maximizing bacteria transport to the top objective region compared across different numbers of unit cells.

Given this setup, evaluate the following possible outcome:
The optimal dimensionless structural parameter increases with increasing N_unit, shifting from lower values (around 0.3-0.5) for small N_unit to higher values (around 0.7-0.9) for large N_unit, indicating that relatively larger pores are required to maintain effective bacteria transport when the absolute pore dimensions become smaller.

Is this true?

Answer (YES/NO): NO